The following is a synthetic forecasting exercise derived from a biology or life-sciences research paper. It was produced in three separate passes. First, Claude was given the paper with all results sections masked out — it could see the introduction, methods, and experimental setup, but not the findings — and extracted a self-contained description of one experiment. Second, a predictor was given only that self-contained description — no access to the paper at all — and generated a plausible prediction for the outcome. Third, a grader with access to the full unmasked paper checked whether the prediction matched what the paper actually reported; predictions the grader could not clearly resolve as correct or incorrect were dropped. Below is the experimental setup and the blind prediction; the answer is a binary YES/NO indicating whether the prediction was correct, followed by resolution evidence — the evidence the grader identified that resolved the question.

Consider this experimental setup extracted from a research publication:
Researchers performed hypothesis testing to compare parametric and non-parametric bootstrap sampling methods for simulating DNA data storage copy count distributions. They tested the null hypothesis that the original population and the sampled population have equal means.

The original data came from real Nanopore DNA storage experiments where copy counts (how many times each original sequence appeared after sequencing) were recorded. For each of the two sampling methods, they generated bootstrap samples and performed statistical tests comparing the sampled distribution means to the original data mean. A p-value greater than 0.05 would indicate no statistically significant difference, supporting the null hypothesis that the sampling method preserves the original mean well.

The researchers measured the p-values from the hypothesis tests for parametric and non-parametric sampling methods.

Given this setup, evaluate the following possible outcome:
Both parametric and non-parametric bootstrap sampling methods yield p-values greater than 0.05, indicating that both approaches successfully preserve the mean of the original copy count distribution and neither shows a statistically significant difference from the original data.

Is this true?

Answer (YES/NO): YES